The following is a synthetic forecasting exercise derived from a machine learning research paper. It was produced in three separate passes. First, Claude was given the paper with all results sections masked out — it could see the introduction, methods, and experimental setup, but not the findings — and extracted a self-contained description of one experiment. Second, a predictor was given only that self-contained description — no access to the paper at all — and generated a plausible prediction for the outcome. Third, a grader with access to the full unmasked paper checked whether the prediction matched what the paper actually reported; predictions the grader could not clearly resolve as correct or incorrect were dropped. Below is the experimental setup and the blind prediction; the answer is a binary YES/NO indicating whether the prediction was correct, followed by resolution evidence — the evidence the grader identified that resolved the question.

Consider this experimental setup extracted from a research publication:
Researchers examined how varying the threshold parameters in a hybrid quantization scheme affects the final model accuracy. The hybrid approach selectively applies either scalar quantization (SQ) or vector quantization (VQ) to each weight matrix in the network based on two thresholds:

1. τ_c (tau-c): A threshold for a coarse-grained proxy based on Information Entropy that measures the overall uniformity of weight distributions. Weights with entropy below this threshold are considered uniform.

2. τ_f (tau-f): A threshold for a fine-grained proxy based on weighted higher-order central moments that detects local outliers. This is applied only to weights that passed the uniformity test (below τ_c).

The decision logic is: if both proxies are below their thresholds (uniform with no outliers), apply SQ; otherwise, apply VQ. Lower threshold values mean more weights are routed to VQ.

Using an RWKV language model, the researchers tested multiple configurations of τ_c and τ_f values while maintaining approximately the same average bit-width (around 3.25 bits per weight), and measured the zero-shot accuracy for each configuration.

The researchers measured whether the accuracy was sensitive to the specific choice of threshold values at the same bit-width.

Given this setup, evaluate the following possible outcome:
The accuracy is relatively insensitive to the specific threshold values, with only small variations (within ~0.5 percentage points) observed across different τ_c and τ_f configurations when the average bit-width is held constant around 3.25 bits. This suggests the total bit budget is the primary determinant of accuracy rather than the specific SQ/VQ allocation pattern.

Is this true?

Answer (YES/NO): NO